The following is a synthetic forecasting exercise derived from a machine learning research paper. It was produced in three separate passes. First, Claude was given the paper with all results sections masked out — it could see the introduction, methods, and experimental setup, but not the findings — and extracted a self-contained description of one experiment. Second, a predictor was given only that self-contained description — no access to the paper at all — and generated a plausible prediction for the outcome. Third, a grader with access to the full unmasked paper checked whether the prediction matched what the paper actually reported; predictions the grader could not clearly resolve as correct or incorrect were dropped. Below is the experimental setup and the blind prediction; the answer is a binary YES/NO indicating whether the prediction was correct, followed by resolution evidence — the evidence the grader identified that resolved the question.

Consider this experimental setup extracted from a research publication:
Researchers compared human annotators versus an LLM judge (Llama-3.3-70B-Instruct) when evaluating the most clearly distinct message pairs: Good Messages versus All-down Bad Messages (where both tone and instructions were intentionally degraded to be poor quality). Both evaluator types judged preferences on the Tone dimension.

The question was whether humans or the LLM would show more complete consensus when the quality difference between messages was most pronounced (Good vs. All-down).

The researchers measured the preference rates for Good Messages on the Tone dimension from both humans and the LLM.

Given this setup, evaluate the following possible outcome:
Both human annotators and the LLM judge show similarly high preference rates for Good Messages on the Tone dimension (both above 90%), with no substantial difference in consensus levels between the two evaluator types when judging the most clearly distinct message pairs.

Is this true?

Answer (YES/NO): NO